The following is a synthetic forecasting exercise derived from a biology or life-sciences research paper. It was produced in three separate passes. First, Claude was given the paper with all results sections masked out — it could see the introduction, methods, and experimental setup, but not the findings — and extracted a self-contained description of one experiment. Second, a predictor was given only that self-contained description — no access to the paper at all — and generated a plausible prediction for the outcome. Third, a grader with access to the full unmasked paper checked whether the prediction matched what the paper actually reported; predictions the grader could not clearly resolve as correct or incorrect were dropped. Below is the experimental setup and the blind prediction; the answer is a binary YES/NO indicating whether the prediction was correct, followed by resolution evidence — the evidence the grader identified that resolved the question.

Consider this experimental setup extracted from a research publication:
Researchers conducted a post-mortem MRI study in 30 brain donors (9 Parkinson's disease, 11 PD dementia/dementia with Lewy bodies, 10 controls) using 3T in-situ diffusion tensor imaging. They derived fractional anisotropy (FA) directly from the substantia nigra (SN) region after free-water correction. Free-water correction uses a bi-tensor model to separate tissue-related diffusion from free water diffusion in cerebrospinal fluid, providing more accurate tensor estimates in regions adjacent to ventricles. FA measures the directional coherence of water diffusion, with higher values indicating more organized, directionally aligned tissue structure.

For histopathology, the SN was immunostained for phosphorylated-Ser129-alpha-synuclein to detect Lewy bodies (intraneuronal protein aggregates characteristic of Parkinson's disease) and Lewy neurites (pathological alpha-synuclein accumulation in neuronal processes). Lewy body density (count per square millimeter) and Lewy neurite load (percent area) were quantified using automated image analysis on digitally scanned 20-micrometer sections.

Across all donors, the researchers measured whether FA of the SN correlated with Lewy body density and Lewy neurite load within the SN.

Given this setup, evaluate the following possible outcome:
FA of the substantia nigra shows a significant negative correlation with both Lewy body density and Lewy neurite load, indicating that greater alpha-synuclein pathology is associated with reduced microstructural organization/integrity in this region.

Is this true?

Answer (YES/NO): NO